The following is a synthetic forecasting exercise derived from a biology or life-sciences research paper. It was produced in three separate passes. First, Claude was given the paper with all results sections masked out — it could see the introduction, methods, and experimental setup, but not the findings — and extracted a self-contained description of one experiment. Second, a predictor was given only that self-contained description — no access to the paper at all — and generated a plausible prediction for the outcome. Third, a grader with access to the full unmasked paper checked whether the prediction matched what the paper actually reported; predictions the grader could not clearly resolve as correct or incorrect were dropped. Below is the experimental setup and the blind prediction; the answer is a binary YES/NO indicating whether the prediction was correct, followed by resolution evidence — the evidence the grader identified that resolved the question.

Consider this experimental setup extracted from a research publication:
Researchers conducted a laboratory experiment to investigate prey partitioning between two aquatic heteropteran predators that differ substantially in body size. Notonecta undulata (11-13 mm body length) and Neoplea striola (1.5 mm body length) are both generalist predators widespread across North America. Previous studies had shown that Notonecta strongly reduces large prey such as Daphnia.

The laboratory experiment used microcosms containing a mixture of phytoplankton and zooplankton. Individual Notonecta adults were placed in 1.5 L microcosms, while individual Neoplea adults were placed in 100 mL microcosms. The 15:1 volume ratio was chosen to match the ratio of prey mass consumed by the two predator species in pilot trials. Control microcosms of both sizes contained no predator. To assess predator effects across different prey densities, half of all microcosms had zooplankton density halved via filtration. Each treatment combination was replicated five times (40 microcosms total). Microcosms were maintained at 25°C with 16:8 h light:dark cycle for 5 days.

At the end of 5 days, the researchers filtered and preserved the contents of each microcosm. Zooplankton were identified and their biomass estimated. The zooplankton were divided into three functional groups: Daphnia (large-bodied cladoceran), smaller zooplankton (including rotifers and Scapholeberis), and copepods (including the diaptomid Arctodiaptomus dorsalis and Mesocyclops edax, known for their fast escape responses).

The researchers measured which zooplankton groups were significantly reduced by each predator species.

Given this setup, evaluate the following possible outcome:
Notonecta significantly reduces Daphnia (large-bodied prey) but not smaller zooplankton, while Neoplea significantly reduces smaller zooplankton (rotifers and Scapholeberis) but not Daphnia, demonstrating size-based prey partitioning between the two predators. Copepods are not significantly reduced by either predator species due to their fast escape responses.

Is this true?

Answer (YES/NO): YES